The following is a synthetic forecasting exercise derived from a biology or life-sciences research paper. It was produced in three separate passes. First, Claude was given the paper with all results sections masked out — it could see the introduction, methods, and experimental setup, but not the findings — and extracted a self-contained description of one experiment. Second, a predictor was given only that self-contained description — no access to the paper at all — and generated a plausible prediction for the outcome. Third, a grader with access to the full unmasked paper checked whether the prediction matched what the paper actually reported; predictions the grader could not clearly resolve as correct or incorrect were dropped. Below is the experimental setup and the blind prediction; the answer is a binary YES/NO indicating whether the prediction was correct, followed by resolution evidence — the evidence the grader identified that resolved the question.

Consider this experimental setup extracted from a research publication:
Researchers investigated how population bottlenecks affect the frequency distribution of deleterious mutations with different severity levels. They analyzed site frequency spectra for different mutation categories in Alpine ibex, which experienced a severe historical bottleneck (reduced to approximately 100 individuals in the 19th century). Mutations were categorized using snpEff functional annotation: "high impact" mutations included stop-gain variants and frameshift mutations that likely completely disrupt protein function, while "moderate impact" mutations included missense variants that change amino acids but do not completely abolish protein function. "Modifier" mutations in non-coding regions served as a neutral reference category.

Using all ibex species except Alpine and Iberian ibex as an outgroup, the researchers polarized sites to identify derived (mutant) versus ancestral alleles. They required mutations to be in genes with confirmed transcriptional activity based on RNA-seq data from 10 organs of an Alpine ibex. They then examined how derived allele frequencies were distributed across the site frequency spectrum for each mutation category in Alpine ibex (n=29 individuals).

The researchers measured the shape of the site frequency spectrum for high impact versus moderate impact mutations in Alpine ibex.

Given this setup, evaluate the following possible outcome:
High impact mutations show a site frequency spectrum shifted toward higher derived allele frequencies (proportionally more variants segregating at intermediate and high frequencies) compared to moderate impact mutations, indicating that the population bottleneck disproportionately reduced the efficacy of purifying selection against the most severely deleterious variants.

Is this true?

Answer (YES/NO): NO